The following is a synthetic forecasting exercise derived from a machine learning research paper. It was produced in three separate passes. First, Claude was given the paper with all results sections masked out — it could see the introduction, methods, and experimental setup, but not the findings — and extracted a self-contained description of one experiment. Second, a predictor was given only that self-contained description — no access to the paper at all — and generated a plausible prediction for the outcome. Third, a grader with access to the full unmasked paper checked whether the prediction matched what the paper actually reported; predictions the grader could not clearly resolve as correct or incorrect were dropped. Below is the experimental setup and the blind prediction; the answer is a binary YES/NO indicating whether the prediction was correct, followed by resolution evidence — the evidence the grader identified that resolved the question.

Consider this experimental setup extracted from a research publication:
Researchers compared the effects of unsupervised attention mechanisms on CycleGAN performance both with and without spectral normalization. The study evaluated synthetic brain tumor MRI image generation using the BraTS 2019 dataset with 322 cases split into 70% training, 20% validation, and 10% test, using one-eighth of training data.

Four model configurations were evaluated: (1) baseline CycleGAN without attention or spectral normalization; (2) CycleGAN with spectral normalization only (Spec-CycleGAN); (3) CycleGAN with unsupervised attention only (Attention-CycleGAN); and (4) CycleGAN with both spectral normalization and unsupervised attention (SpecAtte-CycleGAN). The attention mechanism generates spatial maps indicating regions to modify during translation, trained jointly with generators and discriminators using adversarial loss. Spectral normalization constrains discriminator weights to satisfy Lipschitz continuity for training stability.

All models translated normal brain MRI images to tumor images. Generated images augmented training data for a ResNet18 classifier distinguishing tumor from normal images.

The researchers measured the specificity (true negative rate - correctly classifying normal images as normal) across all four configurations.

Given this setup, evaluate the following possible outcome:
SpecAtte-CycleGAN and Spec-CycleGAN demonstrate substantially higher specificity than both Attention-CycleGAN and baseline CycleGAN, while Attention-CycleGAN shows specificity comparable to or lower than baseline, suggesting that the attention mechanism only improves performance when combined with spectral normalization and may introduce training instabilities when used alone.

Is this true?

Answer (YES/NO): NO